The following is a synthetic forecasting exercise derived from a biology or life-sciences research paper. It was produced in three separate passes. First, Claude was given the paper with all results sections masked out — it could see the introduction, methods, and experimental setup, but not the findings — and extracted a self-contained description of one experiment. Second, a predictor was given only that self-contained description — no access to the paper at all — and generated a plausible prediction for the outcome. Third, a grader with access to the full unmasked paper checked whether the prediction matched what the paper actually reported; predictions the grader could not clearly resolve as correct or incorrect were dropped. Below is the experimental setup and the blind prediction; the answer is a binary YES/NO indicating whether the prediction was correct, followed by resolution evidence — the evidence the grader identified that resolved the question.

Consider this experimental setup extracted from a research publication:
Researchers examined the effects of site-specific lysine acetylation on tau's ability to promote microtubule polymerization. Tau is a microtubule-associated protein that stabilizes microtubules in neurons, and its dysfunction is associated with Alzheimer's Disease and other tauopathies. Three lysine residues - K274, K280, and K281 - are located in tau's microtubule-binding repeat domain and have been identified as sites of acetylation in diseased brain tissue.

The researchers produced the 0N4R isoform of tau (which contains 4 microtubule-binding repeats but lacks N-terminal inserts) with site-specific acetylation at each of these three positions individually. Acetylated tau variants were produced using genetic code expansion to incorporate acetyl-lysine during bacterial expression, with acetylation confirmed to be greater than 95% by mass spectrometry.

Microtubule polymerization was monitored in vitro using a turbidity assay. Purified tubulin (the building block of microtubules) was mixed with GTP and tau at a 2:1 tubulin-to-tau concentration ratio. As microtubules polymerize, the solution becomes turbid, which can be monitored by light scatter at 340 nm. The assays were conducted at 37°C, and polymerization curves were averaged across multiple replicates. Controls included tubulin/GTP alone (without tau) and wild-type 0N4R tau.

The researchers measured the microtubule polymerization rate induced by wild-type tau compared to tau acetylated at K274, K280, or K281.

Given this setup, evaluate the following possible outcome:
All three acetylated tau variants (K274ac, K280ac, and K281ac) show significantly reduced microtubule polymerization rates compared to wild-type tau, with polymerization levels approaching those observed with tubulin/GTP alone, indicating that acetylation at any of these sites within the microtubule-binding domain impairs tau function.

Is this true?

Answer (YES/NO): NO